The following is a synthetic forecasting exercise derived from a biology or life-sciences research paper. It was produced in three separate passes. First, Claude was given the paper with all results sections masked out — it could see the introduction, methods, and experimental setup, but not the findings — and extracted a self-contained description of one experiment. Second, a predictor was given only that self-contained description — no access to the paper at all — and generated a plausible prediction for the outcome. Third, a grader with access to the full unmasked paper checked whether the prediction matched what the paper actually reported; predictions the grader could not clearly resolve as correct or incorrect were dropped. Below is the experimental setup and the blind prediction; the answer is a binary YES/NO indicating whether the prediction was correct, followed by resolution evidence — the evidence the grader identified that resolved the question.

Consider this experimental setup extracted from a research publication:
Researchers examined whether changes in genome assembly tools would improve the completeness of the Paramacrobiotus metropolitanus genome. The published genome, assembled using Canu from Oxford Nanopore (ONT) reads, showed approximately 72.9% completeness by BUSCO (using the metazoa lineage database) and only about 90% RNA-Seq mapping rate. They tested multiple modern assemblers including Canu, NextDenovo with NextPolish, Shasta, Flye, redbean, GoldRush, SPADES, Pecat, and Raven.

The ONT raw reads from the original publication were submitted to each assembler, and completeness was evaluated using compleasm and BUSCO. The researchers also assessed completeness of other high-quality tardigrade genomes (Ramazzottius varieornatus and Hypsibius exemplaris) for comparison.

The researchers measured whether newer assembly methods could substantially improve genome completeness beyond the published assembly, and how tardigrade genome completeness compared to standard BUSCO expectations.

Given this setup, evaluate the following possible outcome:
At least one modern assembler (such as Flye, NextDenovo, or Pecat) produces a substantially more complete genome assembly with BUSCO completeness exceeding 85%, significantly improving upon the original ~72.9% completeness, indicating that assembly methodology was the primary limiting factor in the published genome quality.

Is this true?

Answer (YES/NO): NO